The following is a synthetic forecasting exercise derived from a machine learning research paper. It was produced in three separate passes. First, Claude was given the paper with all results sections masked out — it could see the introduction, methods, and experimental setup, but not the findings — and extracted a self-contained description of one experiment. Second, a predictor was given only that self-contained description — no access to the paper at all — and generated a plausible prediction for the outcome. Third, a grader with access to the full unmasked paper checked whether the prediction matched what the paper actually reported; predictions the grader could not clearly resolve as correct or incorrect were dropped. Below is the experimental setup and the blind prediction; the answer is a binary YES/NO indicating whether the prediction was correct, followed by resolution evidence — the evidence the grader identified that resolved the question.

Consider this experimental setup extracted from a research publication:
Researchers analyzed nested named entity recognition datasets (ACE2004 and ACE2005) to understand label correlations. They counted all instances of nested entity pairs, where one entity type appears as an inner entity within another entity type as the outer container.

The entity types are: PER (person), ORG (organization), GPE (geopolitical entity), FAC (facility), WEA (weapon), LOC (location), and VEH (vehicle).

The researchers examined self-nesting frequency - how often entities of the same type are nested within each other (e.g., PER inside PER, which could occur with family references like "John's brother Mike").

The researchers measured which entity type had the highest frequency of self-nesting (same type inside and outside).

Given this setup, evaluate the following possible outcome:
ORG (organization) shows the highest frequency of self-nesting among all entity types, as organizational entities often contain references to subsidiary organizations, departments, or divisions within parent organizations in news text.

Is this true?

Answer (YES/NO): NO